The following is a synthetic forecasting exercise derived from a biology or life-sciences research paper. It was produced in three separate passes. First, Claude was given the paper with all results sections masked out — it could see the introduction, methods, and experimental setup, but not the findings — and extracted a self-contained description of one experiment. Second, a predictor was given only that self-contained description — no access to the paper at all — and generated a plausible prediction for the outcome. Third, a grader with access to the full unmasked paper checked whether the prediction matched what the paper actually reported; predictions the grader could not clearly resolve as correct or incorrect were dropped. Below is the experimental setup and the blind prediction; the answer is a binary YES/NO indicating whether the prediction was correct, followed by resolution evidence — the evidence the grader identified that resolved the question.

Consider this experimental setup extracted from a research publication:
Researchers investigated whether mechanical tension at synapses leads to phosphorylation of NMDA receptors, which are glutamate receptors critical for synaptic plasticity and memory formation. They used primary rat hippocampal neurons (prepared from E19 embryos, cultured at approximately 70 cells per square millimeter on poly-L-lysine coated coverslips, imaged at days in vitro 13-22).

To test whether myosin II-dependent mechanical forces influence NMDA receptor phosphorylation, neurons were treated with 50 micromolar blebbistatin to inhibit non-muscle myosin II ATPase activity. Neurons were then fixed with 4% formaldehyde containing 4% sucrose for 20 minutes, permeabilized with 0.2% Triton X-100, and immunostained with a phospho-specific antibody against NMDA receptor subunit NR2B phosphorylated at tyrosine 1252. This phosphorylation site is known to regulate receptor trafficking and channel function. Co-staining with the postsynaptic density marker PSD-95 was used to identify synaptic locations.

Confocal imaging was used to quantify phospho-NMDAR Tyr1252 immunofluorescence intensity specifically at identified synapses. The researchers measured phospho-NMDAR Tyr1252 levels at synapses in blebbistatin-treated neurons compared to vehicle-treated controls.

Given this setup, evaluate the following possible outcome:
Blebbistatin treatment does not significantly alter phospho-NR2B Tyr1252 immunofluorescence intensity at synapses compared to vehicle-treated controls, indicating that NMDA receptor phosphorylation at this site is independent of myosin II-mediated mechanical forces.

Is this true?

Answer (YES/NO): NO